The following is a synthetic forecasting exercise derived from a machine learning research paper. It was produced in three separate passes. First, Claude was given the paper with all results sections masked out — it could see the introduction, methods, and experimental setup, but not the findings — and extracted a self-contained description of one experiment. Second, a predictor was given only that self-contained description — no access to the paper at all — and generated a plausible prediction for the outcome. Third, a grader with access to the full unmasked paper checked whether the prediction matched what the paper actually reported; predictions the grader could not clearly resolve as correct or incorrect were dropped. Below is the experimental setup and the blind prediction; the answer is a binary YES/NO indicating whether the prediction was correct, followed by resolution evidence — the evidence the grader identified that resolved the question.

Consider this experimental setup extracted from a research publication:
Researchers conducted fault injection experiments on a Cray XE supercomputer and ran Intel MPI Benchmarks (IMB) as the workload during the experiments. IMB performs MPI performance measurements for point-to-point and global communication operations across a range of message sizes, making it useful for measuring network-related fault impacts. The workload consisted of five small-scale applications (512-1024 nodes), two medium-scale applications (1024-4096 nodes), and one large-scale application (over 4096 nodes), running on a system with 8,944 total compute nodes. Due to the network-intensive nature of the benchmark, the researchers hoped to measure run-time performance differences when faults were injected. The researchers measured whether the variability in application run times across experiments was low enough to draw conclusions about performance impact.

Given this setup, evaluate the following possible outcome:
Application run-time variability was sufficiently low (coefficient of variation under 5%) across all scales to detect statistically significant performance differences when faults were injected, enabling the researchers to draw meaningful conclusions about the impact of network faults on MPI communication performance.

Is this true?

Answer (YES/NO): NO